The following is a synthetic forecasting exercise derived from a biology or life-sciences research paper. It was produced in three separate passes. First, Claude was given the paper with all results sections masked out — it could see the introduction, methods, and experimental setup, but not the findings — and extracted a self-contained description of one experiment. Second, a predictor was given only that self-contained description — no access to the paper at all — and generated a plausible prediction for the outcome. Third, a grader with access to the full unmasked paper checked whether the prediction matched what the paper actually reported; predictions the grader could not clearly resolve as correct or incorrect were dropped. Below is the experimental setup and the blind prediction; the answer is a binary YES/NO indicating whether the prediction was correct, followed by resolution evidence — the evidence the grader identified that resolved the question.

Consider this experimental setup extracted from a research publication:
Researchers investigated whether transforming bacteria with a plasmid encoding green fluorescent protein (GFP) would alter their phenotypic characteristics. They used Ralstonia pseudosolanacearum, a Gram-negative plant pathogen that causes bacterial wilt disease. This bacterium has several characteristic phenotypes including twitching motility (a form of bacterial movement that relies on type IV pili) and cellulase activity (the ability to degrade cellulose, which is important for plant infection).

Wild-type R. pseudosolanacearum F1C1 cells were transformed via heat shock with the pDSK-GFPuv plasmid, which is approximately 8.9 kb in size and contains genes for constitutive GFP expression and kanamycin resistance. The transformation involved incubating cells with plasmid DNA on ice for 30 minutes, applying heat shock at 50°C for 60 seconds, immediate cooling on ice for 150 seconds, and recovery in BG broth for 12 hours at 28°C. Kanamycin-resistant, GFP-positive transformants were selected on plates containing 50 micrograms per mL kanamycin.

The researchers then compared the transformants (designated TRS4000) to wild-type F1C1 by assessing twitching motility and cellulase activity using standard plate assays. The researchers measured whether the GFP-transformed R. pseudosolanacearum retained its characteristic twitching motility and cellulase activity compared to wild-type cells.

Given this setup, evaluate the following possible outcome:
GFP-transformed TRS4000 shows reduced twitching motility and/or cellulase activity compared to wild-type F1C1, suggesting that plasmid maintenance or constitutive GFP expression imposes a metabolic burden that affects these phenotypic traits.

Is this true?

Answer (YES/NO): NO